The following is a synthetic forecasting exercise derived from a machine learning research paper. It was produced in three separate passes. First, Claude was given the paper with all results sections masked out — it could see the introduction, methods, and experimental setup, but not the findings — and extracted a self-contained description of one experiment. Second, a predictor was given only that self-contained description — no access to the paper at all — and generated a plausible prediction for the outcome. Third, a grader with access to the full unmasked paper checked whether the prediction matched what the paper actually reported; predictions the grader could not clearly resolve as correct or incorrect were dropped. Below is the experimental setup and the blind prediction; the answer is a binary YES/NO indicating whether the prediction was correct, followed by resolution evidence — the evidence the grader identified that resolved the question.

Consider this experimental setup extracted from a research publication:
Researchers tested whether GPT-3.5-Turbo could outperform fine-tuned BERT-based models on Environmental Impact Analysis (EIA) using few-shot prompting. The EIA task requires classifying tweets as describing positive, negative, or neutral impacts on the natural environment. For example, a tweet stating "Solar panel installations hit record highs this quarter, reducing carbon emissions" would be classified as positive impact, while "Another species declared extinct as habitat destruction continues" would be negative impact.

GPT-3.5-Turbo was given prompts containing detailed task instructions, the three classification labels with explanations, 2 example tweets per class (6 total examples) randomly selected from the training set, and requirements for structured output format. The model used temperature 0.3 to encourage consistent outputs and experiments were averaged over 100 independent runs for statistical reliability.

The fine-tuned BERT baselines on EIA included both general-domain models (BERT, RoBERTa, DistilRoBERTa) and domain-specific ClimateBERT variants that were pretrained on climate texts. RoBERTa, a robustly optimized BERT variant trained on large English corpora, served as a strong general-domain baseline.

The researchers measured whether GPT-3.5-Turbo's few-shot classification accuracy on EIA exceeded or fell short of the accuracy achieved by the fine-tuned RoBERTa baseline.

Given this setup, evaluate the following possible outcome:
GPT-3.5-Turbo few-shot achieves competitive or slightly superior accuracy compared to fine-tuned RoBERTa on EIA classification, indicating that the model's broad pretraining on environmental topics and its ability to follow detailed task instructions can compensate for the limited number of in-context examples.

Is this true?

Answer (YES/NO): YES